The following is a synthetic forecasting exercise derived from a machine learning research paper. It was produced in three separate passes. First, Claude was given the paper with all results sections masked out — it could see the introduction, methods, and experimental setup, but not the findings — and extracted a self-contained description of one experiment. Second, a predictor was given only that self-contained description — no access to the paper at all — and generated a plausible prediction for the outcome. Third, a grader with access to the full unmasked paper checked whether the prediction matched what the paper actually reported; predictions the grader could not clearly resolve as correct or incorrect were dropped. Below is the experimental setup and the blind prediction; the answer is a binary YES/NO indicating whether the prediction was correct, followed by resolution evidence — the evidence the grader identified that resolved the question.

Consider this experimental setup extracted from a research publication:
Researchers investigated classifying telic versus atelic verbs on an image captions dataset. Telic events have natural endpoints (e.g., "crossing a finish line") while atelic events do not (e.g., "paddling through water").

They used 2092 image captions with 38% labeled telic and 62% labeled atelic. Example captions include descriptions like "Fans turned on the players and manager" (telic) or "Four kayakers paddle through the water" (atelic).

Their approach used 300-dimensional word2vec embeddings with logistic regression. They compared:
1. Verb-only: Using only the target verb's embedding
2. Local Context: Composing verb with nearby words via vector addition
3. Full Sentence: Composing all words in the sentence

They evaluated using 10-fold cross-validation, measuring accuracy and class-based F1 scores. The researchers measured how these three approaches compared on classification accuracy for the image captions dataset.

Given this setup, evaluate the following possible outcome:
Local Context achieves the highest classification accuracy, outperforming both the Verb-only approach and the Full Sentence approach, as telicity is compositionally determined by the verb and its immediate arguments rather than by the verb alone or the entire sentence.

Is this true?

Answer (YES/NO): YES